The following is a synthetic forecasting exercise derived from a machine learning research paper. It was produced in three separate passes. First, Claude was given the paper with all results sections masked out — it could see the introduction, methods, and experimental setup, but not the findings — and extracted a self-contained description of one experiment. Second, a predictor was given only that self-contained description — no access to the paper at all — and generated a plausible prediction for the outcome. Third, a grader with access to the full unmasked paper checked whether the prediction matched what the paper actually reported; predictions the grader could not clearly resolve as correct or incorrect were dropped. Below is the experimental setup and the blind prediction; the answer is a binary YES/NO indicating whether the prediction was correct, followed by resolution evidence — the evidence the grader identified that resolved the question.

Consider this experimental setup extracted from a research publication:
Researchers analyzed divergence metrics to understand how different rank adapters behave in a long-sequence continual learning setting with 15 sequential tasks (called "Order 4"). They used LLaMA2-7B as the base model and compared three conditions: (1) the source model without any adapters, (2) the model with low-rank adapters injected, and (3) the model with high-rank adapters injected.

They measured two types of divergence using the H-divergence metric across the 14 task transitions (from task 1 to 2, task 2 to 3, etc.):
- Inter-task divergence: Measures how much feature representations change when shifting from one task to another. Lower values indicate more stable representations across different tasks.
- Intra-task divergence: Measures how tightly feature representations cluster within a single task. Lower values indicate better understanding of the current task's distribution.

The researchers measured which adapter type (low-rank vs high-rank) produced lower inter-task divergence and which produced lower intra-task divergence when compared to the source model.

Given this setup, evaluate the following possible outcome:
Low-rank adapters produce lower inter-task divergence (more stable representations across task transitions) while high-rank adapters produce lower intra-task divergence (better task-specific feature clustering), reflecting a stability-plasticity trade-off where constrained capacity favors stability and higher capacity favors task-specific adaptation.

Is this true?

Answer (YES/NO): YES